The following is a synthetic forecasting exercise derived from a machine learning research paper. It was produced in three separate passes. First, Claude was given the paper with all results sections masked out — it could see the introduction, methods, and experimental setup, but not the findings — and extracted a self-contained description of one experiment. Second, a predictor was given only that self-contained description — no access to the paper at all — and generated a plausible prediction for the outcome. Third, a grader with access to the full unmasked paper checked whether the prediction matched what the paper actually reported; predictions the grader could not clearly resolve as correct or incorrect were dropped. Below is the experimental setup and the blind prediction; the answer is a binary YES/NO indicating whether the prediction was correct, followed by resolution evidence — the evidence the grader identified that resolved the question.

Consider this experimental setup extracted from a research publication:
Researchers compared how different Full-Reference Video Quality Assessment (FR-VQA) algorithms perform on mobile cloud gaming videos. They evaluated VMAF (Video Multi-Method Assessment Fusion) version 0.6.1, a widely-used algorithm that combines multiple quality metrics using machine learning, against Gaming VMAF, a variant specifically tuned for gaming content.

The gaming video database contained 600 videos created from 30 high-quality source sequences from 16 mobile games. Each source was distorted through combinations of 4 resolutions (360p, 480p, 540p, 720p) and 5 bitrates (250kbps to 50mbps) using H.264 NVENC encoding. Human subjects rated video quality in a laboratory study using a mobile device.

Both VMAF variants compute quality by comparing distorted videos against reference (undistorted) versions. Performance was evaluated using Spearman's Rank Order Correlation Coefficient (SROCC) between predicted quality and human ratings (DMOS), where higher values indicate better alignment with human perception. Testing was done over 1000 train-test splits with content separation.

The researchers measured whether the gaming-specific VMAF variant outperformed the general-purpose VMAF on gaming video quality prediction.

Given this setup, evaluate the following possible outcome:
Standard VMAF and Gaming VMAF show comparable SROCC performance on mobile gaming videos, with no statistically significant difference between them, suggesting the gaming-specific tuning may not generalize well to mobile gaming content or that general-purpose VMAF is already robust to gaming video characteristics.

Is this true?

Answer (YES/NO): NO